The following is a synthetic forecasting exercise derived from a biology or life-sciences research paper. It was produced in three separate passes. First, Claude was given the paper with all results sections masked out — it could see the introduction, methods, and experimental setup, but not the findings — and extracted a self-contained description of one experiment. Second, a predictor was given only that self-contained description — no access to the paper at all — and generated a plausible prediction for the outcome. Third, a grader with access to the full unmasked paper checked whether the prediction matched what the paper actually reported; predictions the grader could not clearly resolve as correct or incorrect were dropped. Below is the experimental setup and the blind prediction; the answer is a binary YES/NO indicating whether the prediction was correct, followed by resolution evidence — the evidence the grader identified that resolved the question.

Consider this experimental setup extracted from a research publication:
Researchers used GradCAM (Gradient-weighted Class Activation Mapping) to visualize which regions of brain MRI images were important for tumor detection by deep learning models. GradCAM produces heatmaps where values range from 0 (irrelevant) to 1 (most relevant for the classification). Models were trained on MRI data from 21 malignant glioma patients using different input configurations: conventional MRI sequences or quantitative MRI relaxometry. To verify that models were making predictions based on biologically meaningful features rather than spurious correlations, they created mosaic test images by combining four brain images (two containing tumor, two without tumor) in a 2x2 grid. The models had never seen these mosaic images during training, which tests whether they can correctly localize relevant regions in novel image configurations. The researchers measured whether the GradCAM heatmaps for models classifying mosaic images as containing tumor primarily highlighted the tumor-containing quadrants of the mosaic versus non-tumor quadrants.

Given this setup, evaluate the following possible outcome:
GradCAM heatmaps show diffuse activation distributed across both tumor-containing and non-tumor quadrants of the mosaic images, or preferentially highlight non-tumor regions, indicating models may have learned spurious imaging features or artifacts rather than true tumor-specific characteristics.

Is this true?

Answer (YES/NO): NO